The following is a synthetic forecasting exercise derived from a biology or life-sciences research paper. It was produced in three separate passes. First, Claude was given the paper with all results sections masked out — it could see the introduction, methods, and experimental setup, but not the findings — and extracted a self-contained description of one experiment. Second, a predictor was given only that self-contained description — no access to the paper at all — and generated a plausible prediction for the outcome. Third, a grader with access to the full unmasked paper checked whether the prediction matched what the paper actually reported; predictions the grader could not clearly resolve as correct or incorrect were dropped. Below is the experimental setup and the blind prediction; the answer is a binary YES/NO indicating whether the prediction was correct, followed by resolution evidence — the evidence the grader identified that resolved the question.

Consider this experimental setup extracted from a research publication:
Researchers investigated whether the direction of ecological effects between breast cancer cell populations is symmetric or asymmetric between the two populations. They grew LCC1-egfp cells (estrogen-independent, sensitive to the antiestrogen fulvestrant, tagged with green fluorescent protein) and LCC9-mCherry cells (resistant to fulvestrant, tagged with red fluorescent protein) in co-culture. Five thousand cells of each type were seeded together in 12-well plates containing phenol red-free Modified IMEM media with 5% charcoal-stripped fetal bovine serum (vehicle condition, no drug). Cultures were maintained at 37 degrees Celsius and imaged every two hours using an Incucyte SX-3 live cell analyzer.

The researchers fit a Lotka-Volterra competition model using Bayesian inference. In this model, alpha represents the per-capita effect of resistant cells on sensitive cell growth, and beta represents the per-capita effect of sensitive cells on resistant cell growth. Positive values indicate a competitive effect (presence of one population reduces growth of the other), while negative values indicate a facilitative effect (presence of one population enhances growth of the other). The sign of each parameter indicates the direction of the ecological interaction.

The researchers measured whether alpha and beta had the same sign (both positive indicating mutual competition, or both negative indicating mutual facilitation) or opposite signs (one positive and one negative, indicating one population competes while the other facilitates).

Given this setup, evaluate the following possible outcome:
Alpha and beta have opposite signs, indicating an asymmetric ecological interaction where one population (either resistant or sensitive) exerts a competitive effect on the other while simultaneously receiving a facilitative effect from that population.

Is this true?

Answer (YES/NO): NO